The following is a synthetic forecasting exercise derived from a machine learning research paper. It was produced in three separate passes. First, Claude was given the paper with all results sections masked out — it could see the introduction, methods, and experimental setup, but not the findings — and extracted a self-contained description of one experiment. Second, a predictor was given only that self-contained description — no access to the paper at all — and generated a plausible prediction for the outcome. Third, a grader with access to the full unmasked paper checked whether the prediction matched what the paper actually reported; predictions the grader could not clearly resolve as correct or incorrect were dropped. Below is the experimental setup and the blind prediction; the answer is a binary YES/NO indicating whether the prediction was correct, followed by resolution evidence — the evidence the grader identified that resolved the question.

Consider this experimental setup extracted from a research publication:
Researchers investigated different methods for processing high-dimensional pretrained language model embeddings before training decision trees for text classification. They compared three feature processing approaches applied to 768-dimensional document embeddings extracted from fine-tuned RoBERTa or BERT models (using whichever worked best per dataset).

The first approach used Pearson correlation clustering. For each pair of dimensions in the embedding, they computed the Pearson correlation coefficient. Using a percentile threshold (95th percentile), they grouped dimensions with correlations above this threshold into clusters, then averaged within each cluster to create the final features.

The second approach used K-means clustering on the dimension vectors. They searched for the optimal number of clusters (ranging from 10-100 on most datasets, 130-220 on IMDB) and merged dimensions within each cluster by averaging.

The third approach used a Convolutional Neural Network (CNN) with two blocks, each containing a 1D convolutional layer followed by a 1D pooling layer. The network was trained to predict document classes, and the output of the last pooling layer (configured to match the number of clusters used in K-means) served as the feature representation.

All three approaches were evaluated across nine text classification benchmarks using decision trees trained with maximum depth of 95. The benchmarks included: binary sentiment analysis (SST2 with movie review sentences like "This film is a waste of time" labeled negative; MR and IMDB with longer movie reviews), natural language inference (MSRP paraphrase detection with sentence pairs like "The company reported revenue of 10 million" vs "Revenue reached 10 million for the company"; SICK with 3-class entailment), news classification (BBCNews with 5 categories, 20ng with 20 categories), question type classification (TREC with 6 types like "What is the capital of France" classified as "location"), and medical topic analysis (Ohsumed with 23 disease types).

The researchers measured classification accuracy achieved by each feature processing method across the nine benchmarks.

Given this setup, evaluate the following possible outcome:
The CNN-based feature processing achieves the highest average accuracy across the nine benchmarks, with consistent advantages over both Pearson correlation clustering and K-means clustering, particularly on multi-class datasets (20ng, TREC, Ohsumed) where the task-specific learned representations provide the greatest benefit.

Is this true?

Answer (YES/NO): NO